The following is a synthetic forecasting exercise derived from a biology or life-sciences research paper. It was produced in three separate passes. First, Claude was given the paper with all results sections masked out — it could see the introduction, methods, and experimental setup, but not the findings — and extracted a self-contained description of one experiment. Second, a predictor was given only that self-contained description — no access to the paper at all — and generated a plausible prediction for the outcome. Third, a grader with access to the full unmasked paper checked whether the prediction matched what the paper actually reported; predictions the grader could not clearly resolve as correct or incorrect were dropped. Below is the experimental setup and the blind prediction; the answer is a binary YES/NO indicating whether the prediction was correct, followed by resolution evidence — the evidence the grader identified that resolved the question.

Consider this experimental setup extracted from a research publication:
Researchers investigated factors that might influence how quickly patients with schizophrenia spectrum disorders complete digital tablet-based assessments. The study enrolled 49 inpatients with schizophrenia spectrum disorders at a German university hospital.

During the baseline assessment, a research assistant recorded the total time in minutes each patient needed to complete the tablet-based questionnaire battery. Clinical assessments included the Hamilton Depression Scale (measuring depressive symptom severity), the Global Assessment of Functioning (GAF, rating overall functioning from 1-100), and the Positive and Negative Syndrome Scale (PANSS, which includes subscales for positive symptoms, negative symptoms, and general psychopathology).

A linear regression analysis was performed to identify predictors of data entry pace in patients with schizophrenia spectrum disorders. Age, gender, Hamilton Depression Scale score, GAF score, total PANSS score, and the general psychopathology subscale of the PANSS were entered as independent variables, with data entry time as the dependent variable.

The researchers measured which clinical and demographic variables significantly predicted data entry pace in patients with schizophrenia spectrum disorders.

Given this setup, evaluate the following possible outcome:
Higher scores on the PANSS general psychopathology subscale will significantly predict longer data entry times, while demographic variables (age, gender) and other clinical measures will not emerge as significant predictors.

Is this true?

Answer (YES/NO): NO